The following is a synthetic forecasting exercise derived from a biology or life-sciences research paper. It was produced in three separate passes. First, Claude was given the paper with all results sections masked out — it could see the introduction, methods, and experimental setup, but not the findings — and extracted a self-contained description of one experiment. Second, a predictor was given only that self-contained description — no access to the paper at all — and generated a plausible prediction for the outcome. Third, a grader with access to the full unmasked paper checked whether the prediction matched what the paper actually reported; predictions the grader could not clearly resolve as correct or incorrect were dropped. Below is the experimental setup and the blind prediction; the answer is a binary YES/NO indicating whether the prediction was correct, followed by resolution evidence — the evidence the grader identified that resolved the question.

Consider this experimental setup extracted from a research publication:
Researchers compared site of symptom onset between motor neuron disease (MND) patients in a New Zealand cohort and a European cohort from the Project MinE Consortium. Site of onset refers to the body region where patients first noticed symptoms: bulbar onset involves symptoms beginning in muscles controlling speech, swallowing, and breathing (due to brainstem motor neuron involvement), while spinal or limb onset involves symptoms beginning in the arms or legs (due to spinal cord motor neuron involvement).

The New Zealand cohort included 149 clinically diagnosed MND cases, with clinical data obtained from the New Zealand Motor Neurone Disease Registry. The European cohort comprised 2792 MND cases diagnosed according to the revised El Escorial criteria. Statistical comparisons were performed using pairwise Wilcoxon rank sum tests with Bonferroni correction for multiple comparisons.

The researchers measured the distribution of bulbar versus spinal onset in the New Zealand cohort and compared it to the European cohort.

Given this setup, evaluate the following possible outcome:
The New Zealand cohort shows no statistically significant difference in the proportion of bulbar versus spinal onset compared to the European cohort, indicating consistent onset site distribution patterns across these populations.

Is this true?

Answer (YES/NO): YES